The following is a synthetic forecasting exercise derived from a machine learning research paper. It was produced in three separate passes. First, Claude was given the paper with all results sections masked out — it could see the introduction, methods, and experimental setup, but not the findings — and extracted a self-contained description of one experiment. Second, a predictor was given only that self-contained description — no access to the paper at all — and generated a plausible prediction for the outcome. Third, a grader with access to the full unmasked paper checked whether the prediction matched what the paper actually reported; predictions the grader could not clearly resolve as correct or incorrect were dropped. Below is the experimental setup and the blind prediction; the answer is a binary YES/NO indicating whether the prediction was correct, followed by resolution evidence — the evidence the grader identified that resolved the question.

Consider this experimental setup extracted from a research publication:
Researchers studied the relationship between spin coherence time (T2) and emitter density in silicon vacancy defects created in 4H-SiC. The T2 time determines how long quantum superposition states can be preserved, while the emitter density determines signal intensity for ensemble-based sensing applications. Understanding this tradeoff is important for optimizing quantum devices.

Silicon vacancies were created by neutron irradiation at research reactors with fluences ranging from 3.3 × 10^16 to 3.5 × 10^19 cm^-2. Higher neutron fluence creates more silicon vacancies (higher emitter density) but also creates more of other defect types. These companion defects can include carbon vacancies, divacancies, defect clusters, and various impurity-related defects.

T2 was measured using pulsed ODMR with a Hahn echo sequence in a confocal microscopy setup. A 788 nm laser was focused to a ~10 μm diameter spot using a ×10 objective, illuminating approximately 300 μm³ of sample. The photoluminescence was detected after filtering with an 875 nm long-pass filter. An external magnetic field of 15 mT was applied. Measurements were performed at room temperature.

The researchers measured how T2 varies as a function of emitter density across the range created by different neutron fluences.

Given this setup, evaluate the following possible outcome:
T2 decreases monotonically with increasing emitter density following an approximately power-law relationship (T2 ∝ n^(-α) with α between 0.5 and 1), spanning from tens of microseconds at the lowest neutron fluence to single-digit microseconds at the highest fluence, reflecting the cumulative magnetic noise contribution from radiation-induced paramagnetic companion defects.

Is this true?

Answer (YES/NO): NO